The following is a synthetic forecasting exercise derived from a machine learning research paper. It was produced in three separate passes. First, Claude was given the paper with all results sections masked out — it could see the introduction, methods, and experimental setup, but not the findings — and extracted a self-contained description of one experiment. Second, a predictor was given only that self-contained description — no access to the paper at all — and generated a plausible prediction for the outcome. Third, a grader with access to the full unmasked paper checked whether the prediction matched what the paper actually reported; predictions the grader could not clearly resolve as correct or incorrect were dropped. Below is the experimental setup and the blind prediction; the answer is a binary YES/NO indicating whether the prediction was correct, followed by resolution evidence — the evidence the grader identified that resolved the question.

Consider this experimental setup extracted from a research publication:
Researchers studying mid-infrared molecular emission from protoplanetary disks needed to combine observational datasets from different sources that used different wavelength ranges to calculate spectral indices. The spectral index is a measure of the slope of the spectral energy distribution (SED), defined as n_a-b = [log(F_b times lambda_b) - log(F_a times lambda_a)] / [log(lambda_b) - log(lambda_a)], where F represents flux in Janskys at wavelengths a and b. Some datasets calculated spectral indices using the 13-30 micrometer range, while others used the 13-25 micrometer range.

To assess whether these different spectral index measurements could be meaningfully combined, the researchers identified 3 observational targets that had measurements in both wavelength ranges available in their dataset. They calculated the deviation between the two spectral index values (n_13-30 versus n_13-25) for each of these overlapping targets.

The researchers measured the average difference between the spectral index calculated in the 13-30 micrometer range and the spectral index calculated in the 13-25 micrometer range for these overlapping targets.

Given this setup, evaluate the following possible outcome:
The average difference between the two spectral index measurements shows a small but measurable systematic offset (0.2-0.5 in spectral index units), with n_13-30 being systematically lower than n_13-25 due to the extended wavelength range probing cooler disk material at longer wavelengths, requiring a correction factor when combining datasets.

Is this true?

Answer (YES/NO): NO